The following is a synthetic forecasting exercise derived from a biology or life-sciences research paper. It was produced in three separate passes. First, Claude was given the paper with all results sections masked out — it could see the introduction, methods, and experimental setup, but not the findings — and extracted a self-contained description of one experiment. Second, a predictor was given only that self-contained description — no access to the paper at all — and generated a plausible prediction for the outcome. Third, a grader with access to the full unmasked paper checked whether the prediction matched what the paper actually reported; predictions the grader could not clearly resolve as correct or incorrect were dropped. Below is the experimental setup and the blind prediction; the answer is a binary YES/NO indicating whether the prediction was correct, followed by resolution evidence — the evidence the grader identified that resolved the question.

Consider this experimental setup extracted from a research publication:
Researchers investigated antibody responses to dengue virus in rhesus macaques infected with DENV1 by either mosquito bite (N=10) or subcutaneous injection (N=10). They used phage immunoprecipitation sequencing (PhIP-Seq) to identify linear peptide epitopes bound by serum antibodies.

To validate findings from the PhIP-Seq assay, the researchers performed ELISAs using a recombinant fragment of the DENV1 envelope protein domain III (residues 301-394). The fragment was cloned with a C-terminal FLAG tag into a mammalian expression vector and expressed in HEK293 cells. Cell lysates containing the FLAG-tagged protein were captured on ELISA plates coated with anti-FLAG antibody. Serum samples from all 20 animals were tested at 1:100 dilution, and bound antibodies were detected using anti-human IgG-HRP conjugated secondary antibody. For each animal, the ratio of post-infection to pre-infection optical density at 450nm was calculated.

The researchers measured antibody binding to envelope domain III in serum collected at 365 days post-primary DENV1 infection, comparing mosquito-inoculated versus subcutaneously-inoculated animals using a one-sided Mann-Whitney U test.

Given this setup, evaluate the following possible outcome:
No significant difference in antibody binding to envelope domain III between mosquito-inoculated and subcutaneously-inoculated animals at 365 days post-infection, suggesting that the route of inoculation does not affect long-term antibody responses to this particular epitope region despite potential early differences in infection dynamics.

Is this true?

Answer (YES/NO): NO